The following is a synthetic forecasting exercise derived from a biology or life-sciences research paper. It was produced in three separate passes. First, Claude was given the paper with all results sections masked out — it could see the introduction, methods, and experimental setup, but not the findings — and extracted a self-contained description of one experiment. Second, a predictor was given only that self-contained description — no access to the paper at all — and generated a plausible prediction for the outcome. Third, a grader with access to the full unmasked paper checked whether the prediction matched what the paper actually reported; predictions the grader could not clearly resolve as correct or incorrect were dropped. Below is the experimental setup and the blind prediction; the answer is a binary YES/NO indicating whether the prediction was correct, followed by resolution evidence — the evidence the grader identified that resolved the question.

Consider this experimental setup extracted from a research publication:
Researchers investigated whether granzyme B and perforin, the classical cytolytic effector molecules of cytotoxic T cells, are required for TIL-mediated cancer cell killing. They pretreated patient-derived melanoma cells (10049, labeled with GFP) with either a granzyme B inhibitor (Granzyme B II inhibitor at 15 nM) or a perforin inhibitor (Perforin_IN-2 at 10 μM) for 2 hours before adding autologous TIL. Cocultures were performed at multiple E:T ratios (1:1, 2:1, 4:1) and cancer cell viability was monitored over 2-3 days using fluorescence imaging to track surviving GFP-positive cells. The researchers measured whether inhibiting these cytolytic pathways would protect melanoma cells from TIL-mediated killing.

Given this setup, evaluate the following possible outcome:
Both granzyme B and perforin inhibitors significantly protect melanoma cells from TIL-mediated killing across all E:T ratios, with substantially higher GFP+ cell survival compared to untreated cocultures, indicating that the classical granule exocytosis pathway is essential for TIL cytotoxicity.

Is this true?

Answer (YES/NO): NO